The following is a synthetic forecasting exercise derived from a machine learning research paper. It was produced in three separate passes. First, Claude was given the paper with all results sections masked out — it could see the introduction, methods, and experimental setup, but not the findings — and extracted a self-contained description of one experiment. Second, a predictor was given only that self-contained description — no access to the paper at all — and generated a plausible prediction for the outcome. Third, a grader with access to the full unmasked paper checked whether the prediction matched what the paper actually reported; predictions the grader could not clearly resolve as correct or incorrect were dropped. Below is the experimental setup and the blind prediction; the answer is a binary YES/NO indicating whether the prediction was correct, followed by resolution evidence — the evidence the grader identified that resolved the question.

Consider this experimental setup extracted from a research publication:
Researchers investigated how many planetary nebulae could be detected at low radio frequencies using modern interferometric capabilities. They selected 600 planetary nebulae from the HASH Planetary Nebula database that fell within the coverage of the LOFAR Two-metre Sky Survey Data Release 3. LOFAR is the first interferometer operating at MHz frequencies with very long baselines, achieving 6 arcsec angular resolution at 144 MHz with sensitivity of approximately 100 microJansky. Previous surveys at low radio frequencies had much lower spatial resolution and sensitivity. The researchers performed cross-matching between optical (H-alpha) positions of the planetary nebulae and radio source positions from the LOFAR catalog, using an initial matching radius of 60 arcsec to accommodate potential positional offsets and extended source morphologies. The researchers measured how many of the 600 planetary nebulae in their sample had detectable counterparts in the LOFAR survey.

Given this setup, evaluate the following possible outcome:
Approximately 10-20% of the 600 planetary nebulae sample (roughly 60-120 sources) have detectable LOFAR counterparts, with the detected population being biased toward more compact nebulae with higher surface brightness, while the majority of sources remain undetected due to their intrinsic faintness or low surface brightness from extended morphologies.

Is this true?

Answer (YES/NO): NO